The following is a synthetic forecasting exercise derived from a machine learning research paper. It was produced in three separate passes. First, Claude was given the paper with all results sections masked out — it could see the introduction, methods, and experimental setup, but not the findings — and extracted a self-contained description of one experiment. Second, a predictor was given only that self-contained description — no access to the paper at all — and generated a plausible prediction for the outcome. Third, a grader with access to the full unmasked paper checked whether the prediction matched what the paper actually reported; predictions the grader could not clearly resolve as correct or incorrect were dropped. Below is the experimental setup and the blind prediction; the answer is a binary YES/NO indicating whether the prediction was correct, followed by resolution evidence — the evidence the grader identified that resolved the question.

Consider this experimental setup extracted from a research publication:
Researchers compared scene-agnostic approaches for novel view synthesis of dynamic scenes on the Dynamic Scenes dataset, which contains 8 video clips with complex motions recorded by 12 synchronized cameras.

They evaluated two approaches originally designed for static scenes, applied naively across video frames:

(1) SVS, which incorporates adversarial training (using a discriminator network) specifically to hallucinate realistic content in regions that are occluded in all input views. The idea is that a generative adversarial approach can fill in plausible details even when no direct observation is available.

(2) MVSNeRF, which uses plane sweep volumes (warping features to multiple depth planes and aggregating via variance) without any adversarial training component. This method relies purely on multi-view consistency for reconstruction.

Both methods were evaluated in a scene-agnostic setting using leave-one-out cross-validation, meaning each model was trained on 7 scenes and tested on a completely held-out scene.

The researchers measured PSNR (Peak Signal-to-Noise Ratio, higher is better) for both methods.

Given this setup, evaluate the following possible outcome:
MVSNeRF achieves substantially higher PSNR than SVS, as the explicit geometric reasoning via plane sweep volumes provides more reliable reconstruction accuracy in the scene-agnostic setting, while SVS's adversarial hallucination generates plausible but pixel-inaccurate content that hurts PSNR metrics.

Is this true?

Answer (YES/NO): NO